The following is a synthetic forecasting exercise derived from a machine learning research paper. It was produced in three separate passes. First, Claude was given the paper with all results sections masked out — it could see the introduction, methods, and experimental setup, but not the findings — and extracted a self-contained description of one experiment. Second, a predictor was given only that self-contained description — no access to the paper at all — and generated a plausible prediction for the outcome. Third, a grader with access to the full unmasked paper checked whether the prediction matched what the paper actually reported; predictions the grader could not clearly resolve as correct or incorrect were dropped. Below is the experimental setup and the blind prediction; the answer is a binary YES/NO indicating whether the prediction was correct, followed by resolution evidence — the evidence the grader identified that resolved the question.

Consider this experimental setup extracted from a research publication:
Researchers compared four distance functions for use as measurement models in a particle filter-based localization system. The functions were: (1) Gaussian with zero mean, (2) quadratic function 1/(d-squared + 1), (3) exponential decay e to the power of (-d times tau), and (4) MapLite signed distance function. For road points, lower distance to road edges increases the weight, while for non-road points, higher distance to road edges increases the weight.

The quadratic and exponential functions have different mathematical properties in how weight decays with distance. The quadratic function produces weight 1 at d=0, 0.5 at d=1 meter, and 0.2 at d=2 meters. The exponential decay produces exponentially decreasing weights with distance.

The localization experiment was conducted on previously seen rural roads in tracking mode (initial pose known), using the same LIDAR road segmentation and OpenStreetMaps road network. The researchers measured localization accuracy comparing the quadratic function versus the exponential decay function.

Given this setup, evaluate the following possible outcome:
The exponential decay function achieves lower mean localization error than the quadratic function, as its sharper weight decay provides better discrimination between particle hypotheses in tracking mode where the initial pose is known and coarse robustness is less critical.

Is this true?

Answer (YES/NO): NO